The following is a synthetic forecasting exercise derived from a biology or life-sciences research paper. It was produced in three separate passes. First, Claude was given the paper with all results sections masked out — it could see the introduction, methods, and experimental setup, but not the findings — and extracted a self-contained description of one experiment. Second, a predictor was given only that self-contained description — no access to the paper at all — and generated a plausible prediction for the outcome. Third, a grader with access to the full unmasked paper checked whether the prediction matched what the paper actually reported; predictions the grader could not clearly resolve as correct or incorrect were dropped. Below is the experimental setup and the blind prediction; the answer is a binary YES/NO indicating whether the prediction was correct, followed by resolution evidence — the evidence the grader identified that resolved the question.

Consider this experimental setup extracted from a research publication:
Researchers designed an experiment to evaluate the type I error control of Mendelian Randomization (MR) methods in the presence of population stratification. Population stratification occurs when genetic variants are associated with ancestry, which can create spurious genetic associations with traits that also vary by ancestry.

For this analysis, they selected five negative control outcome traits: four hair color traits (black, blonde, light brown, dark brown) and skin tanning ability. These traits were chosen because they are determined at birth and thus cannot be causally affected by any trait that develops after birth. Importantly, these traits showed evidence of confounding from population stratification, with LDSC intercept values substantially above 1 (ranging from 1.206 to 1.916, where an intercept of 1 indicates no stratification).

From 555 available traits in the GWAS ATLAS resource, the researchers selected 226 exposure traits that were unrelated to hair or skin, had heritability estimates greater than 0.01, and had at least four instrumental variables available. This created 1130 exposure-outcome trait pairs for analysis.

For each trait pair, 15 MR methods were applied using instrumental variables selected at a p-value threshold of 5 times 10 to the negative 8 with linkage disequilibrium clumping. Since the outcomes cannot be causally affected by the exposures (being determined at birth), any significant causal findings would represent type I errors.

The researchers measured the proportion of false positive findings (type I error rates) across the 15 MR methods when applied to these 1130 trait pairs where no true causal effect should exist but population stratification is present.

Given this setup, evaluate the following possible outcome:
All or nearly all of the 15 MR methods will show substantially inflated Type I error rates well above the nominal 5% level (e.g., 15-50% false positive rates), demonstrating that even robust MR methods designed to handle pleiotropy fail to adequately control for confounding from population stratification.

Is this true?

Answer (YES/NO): NO